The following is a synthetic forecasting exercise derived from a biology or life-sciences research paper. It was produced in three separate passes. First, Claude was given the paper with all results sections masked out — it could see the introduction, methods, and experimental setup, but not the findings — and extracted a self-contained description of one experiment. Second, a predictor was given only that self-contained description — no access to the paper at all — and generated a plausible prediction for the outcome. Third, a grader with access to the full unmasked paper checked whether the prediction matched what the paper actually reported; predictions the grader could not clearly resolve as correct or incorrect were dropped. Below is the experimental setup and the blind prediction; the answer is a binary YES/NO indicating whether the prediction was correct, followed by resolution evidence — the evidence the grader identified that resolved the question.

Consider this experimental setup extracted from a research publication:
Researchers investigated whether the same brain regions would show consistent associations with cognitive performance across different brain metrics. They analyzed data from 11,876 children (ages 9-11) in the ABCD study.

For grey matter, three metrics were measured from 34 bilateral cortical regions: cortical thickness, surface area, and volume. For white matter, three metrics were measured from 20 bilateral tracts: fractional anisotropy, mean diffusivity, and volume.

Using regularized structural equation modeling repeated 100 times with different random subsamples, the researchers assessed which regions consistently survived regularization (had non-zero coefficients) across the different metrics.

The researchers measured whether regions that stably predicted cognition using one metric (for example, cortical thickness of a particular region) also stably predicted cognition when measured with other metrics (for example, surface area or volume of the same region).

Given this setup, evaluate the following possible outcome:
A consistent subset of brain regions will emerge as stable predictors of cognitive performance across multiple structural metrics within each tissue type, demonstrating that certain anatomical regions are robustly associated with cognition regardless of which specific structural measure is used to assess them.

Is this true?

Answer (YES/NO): NO